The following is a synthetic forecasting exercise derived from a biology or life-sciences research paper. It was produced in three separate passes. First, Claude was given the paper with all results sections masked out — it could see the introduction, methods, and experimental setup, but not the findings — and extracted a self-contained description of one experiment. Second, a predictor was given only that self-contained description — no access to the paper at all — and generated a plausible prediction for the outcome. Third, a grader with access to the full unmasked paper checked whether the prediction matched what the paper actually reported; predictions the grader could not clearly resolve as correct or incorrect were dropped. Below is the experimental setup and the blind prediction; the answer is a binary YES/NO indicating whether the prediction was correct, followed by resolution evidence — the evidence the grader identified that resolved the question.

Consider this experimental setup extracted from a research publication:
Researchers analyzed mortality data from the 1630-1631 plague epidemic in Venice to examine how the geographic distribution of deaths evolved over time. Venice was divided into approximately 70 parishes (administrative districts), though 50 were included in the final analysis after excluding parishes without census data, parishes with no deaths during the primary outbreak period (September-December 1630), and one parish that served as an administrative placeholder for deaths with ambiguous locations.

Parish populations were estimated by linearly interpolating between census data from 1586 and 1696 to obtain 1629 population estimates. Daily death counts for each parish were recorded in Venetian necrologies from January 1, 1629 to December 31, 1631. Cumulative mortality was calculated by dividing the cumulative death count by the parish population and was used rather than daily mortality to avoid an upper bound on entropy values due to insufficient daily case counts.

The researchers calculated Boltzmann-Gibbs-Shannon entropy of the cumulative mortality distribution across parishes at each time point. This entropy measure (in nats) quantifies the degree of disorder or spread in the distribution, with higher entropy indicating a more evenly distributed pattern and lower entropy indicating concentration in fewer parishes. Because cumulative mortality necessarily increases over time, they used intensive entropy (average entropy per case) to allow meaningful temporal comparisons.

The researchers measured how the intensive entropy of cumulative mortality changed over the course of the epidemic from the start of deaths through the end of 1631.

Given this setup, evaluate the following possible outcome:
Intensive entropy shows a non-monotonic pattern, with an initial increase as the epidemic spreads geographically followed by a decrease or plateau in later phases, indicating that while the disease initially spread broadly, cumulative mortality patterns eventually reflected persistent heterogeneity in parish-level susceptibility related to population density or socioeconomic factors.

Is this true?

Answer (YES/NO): NO